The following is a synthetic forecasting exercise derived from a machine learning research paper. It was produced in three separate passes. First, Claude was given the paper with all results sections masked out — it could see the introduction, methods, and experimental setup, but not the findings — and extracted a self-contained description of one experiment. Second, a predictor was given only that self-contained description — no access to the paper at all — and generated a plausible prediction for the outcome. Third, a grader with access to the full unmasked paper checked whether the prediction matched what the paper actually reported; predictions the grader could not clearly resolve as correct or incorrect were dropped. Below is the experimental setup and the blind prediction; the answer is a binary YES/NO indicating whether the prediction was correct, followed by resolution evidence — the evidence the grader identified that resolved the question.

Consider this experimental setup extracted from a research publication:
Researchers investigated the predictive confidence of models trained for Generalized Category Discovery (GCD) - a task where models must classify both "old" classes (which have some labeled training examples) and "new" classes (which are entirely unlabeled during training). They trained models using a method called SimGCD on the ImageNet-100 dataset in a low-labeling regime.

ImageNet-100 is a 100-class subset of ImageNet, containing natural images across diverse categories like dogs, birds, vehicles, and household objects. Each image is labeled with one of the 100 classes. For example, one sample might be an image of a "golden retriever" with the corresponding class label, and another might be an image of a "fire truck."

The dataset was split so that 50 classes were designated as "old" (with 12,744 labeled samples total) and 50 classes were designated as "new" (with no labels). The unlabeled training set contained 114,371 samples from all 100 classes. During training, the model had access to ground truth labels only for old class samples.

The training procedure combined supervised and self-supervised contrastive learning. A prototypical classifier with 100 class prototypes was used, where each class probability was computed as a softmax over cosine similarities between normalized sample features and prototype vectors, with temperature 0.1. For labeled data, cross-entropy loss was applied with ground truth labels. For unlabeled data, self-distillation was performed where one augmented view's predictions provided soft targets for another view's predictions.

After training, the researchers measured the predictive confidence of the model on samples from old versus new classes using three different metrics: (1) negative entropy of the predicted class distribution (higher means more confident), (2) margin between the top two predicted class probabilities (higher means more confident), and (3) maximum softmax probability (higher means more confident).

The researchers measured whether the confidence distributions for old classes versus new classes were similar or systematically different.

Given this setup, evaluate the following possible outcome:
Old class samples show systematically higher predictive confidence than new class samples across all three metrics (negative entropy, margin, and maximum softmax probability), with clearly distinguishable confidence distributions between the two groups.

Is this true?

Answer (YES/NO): YES